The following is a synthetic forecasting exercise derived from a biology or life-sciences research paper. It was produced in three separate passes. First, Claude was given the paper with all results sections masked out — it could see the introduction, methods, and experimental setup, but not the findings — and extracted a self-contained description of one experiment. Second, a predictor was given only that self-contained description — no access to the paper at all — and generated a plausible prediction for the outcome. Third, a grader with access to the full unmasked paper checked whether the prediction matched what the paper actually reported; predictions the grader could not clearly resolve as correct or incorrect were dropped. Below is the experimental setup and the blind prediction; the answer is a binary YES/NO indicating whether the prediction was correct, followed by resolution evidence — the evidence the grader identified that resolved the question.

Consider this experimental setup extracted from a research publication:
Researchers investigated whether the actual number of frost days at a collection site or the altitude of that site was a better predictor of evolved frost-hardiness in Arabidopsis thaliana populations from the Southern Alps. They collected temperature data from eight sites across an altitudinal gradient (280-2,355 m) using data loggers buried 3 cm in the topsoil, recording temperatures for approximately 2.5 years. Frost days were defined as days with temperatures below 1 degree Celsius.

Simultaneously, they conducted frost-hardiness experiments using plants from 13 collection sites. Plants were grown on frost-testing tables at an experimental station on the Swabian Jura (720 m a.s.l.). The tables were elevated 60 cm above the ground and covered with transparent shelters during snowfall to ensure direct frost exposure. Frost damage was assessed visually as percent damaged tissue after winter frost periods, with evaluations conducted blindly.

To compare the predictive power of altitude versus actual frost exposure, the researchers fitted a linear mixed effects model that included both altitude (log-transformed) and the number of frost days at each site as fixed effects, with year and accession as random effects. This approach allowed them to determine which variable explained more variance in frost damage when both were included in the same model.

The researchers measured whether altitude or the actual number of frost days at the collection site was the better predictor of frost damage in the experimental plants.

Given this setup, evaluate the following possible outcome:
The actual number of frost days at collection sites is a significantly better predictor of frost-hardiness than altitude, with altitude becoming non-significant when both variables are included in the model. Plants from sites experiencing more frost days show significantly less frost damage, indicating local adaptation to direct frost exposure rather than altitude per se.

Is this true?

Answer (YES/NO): NO